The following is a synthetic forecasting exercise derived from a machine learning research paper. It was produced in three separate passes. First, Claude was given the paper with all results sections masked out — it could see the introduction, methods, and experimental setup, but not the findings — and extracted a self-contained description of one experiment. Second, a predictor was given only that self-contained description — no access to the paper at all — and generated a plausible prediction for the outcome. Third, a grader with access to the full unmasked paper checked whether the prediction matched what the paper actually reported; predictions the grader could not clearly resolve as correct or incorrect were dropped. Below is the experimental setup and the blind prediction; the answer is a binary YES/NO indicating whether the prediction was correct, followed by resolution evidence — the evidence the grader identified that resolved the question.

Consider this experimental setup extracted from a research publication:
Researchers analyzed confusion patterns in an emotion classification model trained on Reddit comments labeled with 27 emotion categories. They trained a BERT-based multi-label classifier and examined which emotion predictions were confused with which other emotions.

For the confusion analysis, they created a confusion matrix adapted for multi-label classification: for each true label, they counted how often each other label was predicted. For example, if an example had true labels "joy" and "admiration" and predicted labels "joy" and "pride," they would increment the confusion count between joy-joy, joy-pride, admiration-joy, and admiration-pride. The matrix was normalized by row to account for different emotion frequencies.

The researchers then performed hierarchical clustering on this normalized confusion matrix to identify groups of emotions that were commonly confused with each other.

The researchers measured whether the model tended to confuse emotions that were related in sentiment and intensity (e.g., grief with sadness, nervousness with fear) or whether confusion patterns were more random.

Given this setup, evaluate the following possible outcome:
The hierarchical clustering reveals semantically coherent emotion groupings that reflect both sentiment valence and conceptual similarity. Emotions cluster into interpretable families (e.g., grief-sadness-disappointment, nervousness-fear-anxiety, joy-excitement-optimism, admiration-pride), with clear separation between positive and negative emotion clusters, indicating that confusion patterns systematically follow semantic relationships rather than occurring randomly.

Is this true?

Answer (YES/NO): YES